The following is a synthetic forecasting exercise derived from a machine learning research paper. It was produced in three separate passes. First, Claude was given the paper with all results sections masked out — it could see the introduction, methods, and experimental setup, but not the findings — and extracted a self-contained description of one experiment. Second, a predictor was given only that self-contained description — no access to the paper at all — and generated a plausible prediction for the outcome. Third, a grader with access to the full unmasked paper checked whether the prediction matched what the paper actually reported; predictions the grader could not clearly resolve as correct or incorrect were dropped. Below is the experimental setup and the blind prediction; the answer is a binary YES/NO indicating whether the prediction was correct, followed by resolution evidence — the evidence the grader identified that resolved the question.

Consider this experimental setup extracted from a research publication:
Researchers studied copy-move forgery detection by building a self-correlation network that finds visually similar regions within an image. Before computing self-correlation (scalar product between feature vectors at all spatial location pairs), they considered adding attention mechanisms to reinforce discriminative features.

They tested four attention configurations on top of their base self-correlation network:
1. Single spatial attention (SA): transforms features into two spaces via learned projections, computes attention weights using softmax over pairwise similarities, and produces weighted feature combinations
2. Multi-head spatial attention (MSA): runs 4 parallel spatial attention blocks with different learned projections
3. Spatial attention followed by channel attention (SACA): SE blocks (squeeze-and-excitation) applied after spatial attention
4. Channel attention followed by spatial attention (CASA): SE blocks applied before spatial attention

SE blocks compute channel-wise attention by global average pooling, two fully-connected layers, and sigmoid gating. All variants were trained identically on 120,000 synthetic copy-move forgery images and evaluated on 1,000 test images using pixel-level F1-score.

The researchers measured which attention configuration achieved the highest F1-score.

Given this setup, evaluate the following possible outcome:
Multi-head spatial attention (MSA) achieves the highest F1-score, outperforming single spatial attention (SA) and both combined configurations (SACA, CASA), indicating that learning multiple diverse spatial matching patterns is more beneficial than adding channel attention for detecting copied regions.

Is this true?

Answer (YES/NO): NO